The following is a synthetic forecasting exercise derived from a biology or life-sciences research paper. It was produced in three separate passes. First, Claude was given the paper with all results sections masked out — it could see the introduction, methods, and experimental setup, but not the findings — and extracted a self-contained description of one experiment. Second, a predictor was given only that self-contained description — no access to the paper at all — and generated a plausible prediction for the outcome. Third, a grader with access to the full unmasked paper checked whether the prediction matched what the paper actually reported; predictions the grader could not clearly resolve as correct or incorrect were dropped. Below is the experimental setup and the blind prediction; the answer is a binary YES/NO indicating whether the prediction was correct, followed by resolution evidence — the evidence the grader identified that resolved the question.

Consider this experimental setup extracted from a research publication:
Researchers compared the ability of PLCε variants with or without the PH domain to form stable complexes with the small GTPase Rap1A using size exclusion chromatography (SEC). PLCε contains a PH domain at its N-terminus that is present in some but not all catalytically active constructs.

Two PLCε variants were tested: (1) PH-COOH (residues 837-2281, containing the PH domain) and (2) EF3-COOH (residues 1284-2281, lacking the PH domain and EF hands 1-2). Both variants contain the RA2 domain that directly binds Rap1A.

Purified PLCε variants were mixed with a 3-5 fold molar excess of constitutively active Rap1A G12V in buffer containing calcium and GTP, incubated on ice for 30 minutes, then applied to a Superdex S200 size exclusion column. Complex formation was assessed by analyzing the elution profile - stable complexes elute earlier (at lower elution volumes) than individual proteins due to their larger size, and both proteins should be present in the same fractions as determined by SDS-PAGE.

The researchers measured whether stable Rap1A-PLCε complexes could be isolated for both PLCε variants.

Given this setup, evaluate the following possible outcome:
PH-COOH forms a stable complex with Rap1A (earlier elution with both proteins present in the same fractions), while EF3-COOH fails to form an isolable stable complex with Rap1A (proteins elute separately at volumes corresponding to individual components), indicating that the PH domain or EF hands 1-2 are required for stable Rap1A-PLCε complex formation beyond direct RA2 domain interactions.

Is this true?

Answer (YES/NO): NO